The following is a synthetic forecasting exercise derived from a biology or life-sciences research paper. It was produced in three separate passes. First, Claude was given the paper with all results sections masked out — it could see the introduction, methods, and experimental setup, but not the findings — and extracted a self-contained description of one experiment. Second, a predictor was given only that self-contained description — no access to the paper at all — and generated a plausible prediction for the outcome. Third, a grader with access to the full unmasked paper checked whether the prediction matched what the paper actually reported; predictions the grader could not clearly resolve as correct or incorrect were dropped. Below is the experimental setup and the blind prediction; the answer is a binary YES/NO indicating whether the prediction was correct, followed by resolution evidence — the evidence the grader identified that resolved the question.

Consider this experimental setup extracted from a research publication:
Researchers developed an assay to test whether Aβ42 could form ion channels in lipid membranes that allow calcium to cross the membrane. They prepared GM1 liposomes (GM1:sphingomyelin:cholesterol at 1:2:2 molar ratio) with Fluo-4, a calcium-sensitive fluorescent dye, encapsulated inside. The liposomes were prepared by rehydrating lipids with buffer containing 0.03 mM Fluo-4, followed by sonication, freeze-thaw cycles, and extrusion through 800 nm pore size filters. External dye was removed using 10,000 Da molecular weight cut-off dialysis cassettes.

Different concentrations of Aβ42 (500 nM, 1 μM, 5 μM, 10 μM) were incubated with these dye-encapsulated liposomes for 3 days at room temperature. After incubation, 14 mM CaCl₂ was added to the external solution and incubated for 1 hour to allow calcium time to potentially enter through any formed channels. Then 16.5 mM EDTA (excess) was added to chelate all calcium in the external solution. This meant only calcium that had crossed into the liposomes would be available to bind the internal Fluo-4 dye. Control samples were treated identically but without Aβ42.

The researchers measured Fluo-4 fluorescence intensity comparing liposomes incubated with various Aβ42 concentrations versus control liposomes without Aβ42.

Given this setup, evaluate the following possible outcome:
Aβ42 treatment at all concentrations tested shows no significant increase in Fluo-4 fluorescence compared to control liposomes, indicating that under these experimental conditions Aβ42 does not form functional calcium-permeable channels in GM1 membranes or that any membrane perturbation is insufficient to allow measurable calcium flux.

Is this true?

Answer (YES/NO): NO